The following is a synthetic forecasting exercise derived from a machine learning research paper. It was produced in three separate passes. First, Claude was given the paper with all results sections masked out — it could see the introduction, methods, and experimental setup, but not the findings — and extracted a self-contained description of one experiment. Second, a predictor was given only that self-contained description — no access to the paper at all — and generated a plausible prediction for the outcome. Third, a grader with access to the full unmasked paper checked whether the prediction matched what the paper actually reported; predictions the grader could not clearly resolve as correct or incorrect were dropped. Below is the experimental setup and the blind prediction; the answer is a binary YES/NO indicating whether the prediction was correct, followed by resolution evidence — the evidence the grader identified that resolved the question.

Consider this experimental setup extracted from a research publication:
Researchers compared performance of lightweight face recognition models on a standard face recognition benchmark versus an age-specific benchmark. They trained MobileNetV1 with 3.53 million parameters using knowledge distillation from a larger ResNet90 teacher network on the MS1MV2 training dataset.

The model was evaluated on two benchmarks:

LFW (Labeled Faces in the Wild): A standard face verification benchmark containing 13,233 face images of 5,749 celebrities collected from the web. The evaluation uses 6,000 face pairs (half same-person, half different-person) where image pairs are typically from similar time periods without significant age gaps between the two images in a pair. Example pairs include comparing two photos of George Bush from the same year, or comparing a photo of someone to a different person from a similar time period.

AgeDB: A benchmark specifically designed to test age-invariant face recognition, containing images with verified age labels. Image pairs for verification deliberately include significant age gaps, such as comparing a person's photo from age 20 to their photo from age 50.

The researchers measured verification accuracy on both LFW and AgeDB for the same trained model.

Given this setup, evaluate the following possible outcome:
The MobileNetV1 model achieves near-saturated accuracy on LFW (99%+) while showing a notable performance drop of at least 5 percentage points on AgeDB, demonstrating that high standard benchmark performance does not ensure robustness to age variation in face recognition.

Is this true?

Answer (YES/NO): NO